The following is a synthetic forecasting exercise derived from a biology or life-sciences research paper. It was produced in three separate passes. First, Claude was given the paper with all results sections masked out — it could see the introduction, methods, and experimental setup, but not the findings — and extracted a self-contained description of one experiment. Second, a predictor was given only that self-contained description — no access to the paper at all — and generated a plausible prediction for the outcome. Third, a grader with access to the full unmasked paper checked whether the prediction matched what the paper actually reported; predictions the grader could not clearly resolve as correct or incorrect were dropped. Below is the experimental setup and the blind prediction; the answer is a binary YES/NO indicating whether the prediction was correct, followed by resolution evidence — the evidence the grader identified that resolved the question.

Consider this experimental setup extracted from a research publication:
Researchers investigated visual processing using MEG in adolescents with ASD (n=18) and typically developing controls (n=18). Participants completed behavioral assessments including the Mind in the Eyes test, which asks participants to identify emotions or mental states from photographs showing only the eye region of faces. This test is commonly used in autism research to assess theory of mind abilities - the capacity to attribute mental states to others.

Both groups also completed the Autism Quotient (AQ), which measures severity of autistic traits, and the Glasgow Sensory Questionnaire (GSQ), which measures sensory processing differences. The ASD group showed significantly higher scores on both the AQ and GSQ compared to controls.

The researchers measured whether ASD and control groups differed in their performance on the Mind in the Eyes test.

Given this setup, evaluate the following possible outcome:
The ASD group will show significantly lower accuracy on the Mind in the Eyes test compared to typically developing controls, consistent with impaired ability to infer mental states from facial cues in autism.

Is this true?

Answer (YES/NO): NO